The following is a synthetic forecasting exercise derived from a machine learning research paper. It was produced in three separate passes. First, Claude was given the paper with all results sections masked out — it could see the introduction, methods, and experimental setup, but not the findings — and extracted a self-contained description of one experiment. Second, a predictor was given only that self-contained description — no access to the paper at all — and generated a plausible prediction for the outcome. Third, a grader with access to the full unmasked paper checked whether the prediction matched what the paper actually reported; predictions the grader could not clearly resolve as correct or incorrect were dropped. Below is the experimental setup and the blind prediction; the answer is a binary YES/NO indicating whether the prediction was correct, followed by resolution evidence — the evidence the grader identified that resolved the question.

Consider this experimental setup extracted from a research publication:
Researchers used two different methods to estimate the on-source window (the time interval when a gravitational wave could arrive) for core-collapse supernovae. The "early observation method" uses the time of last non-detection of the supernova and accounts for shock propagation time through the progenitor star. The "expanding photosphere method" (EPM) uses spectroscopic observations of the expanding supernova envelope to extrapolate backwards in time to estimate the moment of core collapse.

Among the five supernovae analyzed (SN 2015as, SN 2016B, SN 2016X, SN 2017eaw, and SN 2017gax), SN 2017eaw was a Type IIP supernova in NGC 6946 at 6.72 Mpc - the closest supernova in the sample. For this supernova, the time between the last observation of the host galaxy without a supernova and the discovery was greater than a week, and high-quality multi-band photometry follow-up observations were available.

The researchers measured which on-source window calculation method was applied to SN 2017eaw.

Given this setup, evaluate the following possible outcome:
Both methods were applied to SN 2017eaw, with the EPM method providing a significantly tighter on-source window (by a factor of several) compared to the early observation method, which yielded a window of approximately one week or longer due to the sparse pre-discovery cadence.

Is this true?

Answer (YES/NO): NO